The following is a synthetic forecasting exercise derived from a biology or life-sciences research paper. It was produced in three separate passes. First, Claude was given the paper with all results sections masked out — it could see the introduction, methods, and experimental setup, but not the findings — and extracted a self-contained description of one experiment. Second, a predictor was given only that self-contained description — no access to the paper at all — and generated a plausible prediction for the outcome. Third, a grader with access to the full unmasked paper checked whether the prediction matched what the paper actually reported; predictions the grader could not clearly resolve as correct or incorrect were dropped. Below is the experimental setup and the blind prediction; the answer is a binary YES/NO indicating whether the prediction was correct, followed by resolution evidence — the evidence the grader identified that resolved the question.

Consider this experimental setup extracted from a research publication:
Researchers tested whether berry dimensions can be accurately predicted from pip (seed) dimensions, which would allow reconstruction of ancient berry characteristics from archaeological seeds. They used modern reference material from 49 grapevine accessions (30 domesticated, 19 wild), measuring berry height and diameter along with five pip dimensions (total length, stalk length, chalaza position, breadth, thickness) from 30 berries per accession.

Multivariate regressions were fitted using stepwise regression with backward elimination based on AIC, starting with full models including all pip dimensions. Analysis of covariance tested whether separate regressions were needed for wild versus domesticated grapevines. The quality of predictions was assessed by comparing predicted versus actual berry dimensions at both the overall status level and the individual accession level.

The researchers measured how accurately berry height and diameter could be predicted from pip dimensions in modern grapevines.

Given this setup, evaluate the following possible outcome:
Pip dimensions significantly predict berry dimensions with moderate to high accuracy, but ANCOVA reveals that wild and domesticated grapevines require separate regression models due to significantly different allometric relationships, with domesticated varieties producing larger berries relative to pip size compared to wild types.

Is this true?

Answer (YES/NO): NO